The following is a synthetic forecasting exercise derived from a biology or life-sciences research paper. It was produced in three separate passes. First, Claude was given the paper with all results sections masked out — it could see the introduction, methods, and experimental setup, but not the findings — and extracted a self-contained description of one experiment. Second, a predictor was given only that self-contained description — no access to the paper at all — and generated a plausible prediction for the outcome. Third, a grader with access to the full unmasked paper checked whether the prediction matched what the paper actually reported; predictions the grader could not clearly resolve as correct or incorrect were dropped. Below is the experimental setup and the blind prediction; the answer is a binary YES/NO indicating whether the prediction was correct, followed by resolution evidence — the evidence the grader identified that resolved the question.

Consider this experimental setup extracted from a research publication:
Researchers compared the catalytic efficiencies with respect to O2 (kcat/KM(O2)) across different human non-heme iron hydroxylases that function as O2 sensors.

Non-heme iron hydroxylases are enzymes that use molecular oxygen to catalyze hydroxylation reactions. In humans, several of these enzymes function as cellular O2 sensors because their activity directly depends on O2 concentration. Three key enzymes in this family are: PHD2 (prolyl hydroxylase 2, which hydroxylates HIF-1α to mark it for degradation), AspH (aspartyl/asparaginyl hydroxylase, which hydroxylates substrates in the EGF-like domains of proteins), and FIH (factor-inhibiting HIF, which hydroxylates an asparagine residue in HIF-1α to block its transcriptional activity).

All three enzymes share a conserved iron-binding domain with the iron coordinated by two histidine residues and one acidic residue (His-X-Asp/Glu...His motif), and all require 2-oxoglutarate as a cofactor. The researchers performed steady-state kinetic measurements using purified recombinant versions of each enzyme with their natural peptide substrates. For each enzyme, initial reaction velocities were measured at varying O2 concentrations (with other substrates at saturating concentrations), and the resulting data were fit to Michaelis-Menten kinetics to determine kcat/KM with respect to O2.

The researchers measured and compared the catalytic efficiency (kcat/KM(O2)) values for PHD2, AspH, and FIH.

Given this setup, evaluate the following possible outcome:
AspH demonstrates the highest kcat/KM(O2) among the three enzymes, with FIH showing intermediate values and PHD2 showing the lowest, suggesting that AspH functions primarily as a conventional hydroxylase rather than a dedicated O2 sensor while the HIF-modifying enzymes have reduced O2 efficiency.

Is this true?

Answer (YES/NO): NO